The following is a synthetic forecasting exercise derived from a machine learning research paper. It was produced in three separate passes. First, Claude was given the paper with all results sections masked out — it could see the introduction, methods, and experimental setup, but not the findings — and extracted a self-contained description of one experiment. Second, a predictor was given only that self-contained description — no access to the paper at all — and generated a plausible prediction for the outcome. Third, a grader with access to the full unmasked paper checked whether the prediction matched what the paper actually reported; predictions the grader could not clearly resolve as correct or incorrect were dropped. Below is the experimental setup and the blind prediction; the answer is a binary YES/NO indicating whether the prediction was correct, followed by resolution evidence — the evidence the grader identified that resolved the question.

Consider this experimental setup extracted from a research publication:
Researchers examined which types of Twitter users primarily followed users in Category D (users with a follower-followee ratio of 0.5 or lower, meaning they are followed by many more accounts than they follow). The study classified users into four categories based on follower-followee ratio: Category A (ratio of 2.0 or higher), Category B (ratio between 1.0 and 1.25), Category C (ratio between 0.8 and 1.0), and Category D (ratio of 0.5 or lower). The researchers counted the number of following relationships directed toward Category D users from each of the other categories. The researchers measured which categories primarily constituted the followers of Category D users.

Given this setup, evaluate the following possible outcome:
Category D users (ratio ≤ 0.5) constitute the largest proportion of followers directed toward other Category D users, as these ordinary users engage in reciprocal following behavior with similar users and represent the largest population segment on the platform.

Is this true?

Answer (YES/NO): NO